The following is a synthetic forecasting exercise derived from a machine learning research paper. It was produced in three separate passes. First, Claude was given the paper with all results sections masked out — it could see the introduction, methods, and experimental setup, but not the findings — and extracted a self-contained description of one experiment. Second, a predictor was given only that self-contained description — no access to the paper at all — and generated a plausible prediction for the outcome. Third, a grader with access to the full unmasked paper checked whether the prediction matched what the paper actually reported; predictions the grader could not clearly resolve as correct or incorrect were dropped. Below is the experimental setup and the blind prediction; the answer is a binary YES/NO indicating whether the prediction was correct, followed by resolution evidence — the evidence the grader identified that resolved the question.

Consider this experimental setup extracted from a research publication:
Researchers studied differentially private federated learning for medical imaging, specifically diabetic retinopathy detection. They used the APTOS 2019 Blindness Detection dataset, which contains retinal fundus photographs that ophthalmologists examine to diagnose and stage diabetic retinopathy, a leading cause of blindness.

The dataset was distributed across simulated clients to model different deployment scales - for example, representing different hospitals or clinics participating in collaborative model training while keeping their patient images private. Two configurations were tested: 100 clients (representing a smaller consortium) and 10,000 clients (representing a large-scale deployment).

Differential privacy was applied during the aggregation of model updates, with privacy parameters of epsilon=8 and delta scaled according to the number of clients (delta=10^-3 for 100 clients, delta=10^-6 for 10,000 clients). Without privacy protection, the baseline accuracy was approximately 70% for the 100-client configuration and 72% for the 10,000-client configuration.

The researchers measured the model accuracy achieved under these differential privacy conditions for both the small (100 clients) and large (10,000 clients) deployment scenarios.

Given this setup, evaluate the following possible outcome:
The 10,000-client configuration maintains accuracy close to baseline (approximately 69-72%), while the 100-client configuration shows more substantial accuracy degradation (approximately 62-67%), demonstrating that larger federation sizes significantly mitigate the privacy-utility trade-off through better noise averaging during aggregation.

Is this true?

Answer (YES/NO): NO